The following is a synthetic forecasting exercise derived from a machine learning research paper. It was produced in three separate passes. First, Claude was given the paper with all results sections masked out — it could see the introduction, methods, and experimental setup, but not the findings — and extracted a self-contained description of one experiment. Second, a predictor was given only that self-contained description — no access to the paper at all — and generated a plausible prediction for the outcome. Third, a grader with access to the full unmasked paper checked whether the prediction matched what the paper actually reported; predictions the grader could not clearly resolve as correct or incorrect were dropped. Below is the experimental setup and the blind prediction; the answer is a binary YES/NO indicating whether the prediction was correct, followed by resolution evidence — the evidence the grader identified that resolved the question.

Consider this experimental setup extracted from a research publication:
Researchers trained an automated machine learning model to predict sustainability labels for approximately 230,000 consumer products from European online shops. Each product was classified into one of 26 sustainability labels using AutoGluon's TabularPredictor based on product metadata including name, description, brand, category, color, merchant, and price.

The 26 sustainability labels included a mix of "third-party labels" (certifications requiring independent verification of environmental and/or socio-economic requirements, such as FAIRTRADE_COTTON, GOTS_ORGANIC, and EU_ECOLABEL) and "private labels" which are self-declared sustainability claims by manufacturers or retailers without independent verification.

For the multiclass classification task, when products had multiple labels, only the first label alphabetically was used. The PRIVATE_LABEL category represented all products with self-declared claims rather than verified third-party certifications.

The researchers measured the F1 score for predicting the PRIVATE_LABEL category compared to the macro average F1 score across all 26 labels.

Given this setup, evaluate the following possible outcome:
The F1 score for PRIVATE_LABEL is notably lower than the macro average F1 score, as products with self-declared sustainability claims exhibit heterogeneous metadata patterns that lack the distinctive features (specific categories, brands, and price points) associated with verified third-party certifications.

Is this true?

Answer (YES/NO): NO